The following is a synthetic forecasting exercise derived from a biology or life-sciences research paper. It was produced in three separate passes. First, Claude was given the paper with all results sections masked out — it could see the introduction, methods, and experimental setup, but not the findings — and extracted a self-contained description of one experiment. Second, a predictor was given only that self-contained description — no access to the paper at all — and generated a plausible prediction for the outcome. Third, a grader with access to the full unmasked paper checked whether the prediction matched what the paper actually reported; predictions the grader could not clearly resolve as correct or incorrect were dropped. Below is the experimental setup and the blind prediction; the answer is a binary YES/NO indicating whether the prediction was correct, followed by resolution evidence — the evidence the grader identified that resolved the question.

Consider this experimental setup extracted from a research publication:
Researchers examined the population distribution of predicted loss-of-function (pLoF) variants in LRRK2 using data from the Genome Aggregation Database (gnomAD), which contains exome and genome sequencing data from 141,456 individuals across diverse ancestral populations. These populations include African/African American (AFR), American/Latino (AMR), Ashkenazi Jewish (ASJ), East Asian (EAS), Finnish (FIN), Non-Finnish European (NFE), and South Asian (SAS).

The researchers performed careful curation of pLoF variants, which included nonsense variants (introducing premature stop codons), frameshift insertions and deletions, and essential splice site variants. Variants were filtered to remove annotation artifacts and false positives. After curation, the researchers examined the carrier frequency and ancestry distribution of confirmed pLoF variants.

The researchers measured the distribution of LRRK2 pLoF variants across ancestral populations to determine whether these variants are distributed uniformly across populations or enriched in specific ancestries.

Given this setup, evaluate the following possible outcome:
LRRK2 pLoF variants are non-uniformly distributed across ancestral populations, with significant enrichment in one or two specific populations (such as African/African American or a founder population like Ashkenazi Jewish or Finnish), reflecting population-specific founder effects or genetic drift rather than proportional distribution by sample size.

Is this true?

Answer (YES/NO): YES